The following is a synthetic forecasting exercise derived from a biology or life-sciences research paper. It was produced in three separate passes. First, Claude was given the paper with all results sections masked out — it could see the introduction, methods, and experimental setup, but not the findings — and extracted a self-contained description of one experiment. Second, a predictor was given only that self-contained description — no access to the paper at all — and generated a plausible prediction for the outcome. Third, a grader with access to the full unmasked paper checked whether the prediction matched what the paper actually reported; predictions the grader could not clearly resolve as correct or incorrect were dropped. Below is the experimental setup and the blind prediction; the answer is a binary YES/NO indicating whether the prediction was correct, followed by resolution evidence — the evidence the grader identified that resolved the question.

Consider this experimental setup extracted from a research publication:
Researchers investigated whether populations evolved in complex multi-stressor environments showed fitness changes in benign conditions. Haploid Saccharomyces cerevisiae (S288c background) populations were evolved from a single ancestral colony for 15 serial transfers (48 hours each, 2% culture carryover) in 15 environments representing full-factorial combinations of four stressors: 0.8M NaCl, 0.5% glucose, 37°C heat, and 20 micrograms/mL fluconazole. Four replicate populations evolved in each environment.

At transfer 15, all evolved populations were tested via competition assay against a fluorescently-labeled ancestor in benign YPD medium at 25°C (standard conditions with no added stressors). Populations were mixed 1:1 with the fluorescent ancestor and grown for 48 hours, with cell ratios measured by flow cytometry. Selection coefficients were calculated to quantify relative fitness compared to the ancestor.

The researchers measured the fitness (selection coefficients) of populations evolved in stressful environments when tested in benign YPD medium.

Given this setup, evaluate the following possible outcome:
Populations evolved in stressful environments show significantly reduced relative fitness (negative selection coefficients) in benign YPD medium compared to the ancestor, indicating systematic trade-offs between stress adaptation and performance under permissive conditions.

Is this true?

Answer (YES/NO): NO